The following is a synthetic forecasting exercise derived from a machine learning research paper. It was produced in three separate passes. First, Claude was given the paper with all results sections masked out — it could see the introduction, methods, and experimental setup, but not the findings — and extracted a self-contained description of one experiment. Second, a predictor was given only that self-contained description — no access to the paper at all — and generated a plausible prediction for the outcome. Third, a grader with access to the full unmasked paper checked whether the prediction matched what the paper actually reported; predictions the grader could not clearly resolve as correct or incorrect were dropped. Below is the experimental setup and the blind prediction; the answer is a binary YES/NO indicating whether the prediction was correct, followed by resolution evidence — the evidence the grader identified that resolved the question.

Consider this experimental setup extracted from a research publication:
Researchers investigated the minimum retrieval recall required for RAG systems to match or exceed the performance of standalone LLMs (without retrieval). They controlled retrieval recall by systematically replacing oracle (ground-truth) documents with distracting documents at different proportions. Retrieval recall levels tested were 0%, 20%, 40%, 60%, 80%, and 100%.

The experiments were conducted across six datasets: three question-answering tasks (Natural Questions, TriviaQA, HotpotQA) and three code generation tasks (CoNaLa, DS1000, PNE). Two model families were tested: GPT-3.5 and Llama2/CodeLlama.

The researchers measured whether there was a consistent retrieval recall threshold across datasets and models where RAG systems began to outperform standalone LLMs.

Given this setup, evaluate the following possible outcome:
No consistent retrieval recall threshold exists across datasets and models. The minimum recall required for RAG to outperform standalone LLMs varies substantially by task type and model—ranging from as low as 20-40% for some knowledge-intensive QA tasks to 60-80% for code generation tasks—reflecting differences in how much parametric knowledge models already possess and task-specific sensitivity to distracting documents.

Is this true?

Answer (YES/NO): NO